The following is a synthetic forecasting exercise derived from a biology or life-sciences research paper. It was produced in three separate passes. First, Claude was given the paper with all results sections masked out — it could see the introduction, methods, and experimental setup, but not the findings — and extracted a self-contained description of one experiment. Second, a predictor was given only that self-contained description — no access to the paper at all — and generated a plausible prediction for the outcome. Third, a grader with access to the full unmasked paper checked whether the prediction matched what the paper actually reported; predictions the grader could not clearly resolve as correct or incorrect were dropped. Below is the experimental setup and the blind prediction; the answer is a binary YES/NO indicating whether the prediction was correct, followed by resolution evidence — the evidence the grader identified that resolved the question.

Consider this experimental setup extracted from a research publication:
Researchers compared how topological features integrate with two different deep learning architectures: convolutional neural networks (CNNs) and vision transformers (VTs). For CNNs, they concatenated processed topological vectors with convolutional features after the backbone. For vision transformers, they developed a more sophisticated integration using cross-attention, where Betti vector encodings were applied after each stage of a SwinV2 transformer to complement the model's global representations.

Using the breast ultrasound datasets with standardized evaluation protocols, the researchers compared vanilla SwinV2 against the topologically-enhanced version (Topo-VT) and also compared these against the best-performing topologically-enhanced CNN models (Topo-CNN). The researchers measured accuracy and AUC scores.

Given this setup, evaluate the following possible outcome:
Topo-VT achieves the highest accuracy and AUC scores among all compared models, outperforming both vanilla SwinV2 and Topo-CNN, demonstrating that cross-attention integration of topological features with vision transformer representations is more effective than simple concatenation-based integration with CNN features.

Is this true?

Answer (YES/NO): NO